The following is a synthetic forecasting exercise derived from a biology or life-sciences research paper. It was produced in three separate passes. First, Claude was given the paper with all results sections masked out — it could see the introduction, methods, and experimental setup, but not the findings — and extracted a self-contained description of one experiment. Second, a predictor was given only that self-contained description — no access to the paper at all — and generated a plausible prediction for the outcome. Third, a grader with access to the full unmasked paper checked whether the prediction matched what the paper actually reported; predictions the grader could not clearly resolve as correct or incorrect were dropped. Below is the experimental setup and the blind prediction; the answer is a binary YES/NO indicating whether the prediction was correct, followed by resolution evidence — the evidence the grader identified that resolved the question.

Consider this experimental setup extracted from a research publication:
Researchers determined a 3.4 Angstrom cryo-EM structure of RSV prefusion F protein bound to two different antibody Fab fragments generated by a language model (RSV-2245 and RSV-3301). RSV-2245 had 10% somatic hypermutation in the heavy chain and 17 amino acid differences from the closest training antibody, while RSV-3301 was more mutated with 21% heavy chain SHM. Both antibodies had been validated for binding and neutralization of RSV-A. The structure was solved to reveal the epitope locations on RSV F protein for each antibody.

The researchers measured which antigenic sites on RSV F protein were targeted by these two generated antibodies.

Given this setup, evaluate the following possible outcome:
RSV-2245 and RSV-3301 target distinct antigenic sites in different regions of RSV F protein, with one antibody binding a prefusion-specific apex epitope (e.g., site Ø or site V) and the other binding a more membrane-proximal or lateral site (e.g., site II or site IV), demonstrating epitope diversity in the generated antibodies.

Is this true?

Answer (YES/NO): YES